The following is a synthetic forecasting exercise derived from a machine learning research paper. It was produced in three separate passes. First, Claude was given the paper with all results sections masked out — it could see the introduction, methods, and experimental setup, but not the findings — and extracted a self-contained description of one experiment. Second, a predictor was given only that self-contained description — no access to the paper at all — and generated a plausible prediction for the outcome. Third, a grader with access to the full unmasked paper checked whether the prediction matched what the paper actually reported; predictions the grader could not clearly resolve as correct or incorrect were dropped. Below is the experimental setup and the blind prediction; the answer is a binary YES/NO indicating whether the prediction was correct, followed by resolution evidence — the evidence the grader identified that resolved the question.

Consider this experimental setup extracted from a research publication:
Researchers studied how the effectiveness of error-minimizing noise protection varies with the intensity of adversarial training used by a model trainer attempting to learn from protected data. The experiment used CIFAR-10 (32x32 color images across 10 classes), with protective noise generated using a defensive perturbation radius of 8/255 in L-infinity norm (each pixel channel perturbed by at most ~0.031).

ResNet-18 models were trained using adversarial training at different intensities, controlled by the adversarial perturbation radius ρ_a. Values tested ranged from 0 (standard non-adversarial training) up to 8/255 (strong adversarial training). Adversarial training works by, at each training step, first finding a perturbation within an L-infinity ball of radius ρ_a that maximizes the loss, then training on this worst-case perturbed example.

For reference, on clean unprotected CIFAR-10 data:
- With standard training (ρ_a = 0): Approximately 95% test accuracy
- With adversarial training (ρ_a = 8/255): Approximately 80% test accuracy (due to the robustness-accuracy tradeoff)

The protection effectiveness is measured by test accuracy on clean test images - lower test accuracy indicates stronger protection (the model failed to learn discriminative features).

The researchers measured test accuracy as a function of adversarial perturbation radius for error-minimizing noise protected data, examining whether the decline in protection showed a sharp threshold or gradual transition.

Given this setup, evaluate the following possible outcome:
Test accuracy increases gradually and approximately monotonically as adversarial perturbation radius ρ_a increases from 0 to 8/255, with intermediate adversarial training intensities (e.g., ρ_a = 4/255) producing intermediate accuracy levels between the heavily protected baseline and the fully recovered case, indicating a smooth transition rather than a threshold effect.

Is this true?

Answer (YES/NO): NO